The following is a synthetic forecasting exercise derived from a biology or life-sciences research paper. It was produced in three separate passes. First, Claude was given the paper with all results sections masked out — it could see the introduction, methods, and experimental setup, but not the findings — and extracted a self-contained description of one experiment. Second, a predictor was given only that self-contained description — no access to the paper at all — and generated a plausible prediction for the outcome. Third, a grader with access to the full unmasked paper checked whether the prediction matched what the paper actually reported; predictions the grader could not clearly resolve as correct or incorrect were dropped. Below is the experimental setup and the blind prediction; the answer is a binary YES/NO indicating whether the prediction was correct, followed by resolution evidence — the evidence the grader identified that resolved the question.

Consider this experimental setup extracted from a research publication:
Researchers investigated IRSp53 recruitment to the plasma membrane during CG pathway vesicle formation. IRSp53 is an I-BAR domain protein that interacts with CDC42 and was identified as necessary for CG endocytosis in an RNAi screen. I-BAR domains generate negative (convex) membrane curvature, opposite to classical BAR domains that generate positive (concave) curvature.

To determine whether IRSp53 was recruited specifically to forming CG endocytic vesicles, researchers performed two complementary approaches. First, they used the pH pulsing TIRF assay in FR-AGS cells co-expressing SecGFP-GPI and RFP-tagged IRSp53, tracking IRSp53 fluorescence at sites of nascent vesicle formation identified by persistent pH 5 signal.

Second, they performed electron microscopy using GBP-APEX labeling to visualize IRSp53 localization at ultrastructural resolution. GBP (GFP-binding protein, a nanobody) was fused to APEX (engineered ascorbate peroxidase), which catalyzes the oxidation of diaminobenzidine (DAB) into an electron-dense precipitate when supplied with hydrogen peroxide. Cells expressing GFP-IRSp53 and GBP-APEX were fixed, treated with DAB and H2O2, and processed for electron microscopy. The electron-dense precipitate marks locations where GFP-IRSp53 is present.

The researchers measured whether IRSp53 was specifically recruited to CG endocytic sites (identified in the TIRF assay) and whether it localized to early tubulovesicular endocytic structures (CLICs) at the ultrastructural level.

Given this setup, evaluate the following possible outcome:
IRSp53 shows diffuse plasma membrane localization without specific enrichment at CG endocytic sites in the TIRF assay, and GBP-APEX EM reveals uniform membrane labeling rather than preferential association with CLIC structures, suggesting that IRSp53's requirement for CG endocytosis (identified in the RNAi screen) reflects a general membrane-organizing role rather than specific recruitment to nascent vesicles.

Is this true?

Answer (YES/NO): NO